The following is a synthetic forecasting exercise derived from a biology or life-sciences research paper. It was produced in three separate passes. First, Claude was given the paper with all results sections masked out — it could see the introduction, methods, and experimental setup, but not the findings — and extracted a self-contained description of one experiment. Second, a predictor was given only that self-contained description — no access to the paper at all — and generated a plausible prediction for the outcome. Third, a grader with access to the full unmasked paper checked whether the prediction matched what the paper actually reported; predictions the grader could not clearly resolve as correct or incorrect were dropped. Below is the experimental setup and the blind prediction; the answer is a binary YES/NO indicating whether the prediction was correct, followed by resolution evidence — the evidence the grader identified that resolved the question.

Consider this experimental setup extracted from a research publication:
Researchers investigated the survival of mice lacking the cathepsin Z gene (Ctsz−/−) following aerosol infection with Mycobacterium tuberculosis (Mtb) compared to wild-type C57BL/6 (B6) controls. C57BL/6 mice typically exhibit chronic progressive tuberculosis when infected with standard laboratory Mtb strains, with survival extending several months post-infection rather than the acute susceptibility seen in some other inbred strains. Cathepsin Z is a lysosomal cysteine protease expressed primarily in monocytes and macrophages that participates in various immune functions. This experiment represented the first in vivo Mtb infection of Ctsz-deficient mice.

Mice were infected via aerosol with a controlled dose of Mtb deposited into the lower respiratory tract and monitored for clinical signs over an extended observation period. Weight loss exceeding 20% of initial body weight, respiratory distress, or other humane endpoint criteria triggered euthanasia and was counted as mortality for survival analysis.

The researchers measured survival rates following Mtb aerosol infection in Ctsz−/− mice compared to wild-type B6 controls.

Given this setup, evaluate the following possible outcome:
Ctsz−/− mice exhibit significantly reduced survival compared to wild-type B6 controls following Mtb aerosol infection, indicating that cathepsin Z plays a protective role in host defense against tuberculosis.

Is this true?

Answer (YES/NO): YES